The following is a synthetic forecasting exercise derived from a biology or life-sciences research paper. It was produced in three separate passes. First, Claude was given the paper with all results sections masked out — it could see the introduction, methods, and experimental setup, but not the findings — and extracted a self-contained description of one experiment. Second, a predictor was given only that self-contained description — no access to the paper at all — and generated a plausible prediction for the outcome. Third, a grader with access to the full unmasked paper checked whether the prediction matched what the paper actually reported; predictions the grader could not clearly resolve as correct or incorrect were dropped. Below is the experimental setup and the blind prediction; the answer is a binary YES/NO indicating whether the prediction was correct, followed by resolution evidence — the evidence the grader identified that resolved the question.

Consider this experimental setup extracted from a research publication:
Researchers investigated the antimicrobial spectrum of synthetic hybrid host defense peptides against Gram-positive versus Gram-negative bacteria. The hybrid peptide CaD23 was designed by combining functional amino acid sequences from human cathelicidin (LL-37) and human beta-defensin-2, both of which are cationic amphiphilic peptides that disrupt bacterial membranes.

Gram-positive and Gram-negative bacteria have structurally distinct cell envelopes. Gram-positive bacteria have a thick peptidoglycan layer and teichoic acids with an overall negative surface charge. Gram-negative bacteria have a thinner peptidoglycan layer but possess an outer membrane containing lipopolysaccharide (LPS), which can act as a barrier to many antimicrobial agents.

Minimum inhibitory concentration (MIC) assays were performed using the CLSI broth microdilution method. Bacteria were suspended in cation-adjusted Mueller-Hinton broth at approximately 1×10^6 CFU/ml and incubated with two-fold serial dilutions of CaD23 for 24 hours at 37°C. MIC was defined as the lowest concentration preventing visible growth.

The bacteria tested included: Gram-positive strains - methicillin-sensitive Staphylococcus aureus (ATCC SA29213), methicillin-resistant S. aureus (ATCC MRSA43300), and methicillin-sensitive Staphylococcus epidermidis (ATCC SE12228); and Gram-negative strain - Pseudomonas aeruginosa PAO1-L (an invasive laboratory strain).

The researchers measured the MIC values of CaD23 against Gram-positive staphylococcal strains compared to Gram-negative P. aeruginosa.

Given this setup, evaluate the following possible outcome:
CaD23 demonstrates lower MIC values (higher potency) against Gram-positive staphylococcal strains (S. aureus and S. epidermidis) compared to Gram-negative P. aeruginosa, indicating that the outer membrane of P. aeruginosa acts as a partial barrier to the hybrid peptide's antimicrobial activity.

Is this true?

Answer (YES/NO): YES